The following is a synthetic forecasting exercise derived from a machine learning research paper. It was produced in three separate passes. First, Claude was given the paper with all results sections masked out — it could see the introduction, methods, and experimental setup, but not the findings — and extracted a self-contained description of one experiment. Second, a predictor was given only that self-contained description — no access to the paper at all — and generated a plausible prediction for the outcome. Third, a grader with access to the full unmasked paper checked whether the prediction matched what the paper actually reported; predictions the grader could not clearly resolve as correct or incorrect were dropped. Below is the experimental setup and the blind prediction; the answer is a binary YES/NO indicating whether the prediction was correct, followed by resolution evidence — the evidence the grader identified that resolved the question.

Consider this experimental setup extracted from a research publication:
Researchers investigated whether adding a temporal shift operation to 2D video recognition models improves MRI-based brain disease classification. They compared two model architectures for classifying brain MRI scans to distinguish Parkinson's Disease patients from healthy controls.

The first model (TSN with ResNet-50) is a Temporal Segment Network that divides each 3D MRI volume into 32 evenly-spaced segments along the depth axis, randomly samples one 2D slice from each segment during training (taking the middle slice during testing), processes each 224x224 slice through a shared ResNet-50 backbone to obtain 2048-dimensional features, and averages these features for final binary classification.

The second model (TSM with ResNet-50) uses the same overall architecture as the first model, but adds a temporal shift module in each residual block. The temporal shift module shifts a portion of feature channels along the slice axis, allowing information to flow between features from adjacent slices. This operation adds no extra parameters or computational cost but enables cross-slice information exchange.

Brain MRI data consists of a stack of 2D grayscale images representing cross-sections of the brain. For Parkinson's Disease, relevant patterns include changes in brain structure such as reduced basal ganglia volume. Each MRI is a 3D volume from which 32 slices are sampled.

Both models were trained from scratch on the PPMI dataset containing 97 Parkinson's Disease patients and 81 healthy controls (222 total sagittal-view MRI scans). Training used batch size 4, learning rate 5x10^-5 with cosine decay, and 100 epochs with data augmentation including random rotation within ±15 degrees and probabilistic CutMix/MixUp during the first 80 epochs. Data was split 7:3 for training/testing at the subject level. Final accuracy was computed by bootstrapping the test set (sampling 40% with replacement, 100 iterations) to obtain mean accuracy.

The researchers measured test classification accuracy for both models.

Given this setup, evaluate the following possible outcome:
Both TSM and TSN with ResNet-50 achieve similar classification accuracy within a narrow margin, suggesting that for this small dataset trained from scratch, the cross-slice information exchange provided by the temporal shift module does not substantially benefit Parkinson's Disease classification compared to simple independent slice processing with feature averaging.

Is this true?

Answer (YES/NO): NO